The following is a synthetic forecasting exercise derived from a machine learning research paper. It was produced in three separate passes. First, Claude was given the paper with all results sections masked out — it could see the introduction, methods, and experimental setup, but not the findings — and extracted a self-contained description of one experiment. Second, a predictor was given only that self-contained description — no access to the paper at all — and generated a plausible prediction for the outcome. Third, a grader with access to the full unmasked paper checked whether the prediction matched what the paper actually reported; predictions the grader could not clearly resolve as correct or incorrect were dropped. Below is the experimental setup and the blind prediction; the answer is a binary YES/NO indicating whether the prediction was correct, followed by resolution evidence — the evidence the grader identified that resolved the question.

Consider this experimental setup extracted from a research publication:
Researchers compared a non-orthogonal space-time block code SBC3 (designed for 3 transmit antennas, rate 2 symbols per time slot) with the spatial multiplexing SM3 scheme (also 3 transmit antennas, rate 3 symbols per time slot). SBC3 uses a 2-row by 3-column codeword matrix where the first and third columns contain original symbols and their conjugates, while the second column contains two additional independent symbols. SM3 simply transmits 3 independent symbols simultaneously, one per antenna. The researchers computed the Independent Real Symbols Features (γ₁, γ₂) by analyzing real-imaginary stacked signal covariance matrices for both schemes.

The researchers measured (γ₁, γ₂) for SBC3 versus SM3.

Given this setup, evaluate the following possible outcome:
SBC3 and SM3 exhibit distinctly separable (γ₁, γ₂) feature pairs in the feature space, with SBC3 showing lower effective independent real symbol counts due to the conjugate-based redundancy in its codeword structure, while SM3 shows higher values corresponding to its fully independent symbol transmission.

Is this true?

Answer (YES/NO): YES